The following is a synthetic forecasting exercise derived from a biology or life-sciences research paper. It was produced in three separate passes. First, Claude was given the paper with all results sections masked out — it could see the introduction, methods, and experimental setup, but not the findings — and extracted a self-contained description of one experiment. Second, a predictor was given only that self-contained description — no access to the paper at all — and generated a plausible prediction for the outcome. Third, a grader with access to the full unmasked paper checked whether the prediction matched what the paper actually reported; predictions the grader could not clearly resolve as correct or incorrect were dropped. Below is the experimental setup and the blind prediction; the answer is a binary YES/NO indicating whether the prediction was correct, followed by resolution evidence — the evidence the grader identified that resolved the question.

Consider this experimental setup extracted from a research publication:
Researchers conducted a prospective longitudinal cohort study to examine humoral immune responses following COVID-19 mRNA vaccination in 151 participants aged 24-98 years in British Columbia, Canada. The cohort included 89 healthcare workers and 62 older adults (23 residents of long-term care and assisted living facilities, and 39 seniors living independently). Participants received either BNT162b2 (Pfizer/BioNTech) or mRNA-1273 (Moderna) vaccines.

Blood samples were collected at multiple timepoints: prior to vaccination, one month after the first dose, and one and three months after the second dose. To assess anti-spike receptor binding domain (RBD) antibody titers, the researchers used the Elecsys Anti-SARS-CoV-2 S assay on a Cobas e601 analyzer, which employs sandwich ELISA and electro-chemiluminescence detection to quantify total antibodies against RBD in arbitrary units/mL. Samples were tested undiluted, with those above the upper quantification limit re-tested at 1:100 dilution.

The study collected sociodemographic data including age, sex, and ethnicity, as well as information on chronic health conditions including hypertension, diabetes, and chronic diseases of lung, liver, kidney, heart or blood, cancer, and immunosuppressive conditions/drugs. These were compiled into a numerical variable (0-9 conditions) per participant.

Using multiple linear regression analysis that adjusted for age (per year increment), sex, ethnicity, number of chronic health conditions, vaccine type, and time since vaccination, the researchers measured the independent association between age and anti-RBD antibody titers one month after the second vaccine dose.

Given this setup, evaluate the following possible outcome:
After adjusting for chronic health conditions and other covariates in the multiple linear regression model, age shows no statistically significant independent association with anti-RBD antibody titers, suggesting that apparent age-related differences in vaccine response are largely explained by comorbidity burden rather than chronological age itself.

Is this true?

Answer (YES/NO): NO